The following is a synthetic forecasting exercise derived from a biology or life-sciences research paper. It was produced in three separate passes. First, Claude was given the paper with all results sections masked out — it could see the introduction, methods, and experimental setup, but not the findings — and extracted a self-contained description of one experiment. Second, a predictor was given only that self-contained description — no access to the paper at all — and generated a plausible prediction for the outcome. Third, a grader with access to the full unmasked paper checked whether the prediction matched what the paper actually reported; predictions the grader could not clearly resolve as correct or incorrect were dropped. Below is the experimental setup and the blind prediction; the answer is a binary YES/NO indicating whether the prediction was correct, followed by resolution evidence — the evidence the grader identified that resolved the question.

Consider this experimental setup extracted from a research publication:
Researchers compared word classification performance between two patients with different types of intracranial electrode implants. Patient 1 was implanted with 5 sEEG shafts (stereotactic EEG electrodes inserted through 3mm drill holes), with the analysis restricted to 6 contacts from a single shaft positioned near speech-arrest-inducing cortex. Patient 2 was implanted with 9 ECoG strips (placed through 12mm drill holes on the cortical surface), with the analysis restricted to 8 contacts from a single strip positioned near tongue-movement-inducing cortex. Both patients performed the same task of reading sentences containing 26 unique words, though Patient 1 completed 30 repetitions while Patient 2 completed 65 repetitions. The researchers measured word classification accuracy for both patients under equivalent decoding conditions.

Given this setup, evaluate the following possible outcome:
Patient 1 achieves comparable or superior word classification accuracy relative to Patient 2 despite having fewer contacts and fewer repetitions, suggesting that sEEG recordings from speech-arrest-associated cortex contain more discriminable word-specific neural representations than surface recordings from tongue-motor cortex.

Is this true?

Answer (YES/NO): NO